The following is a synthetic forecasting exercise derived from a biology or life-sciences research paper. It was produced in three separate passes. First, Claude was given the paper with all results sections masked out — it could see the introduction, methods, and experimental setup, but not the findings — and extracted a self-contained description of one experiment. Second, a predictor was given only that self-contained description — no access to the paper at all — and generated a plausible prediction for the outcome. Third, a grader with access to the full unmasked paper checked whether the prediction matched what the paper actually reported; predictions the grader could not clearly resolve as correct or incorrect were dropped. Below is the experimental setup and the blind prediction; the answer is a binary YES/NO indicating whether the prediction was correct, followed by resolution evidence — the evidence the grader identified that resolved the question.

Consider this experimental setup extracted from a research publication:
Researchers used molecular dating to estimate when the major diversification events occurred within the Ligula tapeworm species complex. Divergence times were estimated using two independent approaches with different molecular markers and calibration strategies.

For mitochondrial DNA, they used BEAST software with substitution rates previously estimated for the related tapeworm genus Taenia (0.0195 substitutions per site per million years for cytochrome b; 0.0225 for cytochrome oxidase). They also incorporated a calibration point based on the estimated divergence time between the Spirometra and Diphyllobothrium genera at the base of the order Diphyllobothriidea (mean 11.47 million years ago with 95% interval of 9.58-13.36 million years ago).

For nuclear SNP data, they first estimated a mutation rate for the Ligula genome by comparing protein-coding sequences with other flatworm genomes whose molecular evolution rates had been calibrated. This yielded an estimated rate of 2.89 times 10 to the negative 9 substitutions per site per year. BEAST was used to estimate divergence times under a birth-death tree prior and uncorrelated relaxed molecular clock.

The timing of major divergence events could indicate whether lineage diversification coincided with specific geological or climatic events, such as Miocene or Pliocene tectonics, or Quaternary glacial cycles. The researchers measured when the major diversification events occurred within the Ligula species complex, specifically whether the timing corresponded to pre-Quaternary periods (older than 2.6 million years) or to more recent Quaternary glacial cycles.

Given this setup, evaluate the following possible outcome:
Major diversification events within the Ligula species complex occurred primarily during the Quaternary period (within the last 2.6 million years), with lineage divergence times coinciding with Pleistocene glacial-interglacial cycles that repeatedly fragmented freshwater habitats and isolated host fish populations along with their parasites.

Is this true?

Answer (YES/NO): NO